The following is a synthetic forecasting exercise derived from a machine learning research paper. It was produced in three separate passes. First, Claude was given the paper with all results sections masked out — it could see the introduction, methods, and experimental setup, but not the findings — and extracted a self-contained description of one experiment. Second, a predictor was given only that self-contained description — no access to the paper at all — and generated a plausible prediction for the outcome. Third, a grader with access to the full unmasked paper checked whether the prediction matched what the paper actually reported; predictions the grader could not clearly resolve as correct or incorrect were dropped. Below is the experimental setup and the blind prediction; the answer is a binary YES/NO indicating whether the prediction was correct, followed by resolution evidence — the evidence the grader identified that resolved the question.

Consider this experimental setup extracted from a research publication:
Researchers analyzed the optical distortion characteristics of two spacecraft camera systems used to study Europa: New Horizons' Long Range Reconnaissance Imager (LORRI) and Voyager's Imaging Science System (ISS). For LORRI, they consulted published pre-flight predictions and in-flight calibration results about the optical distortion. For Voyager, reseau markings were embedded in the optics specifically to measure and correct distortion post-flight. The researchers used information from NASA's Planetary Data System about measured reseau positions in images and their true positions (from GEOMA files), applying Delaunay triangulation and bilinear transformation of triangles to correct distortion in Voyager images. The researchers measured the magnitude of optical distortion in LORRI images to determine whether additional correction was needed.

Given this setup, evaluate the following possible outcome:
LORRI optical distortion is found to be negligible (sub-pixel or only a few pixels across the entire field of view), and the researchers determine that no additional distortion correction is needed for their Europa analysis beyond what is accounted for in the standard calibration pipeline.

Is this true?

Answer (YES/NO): YES